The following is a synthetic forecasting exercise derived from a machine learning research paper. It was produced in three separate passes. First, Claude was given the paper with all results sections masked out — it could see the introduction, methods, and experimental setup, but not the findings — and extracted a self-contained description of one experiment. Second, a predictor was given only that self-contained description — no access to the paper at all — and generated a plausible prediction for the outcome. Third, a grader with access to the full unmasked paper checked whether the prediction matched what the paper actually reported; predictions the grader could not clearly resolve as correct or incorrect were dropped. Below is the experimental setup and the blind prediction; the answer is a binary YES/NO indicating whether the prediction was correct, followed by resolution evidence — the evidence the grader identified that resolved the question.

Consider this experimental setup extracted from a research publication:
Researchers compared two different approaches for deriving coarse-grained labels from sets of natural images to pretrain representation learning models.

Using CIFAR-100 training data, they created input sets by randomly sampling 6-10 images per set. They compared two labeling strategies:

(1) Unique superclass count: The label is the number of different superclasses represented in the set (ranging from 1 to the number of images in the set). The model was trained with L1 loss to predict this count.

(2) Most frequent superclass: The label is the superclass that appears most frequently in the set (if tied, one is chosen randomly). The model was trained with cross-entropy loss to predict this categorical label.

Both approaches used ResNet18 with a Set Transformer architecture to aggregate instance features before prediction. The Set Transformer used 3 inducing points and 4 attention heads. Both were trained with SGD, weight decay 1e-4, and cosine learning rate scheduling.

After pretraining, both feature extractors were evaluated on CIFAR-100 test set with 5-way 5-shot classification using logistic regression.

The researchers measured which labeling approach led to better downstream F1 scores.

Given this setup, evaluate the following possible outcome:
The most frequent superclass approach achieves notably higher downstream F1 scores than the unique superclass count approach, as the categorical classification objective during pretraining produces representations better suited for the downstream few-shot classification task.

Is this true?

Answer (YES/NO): NO